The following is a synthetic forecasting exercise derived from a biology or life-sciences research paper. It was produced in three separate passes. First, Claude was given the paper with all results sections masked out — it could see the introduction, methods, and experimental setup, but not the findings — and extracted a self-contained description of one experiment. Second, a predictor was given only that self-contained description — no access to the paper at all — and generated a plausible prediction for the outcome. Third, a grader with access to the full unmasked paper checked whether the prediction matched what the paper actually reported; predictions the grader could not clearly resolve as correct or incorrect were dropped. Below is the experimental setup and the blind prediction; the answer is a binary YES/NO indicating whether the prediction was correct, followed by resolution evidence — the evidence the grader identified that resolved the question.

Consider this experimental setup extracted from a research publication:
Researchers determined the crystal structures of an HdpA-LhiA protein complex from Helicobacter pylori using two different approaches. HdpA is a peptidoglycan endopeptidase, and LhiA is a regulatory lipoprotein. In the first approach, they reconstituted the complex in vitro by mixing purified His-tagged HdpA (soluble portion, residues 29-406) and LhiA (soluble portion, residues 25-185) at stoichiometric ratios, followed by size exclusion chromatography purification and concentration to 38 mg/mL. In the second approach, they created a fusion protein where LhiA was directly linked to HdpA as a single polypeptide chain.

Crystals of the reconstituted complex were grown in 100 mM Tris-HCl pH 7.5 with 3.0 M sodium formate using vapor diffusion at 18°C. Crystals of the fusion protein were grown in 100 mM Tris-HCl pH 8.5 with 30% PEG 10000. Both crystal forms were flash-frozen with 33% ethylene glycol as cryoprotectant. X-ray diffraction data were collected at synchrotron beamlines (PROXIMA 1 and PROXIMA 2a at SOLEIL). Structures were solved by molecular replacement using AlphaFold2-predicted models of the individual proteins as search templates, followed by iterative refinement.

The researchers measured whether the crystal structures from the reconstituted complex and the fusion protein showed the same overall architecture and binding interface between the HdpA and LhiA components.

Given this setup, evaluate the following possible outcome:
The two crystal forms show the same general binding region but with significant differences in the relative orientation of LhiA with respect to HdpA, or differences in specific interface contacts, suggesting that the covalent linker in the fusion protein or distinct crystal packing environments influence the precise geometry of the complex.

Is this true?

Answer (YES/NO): NO